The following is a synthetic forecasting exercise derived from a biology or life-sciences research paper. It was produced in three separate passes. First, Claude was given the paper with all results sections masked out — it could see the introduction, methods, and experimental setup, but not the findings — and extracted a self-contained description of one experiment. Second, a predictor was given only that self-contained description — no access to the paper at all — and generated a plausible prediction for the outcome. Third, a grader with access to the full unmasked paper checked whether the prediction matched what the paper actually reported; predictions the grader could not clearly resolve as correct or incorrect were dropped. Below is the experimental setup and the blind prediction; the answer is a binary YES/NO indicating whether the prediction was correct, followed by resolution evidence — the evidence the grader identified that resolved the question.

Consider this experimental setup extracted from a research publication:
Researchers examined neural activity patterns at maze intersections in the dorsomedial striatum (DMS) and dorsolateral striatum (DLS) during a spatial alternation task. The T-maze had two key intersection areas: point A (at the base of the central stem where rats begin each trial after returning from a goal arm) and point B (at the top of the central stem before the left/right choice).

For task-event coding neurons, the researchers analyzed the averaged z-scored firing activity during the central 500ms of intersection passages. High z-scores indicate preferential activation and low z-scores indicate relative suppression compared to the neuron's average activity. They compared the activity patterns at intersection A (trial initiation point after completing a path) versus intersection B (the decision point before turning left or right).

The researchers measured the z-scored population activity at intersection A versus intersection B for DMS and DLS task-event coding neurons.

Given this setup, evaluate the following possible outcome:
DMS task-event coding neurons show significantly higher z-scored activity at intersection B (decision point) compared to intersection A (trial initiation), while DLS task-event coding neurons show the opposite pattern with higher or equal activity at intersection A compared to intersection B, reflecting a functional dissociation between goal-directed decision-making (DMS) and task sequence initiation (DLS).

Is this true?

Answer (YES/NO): NO